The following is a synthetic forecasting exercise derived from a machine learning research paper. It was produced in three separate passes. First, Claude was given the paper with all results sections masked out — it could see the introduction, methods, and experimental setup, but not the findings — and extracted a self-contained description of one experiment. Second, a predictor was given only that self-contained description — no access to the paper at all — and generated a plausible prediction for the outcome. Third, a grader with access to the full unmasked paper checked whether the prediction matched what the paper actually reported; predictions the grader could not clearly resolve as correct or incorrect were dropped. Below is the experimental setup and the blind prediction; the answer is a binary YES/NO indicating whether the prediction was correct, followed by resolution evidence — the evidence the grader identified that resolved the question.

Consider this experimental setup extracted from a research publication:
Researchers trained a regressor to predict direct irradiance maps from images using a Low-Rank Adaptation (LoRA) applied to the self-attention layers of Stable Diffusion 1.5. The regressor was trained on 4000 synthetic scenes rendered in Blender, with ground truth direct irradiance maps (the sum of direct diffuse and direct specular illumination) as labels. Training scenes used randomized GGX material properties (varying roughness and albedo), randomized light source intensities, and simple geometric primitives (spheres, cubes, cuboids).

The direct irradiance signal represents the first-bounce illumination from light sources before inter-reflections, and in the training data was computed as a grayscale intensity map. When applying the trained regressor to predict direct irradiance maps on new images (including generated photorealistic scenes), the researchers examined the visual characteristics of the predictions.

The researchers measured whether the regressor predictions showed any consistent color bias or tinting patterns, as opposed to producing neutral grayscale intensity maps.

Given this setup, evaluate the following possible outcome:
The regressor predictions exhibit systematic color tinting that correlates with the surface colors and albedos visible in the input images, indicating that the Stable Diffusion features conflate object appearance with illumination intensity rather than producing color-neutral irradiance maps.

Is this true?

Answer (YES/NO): NO